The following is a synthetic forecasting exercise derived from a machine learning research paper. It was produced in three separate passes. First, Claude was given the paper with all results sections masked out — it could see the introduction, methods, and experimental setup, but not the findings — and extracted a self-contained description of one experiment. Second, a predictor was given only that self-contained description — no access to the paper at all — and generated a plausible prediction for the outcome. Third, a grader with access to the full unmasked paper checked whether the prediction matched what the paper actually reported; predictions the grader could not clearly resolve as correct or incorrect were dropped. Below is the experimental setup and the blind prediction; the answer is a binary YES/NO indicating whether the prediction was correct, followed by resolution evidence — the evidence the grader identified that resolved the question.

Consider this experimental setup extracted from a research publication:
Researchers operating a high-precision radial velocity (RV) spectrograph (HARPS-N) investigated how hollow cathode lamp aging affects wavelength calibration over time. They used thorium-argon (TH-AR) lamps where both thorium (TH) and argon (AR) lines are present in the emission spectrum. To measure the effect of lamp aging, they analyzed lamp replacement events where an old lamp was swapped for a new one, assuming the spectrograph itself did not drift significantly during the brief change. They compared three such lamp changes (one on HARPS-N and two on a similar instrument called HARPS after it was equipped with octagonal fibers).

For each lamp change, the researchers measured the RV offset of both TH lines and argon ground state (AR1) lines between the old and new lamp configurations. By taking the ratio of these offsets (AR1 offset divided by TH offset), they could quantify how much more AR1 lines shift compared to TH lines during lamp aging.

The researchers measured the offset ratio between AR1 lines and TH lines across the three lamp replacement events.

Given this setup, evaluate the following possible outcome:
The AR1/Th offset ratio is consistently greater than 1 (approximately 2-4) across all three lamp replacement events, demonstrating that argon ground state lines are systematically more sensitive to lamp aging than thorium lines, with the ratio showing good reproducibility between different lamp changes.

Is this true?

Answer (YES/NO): NO